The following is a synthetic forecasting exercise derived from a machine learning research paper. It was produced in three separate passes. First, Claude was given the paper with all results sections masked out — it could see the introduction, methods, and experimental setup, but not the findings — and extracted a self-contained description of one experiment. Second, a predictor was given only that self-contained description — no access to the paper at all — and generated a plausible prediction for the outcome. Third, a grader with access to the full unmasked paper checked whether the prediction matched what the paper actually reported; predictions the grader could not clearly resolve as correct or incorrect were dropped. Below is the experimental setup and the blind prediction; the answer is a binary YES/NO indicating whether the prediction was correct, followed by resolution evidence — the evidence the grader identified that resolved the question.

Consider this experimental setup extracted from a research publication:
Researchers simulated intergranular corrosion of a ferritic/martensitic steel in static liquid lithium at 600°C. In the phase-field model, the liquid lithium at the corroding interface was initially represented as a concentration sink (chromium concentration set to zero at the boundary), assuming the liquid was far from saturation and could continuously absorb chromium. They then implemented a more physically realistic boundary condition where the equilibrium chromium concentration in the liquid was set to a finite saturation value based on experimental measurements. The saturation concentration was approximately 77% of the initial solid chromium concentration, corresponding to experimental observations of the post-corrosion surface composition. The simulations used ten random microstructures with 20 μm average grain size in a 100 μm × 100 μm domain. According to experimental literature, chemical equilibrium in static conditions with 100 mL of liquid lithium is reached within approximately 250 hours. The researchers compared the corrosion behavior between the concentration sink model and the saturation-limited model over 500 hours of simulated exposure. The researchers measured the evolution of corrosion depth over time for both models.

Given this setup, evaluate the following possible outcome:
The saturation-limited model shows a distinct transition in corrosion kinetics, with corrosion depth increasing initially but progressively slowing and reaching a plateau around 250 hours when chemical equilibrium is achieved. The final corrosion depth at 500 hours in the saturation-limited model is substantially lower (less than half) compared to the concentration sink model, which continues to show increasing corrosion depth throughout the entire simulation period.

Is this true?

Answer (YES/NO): NO